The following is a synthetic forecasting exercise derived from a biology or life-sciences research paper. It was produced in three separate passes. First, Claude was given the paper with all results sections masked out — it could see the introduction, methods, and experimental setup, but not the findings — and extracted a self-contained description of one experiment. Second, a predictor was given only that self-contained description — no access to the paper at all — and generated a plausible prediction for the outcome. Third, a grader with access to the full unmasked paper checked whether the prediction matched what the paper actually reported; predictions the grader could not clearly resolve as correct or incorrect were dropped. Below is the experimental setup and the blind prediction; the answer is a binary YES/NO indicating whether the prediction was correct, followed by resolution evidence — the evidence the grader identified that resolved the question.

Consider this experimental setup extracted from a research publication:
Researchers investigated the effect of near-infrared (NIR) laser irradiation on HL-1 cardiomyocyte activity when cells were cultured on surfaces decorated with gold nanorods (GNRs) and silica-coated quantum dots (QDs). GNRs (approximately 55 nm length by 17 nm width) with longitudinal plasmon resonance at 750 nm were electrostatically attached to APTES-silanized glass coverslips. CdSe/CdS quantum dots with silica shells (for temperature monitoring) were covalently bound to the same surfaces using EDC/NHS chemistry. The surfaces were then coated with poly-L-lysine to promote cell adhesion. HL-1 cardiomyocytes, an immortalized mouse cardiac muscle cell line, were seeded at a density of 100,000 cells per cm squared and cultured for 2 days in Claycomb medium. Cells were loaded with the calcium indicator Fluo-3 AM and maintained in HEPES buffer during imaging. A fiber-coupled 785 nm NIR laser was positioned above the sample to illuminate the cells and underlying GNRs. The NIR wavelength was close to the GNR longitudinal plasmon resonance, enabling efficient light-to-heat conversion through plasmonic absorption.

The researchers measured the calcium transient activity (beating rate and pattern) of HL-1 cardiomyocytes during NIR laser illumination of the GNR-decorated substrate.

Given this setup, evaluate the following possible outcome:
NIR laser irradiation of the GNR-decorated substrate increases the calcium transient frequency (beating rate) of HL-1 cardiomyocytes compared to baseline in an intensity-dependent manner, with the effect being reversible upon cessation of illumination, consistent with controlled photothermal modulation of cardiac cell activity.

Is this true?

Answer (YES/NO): YES